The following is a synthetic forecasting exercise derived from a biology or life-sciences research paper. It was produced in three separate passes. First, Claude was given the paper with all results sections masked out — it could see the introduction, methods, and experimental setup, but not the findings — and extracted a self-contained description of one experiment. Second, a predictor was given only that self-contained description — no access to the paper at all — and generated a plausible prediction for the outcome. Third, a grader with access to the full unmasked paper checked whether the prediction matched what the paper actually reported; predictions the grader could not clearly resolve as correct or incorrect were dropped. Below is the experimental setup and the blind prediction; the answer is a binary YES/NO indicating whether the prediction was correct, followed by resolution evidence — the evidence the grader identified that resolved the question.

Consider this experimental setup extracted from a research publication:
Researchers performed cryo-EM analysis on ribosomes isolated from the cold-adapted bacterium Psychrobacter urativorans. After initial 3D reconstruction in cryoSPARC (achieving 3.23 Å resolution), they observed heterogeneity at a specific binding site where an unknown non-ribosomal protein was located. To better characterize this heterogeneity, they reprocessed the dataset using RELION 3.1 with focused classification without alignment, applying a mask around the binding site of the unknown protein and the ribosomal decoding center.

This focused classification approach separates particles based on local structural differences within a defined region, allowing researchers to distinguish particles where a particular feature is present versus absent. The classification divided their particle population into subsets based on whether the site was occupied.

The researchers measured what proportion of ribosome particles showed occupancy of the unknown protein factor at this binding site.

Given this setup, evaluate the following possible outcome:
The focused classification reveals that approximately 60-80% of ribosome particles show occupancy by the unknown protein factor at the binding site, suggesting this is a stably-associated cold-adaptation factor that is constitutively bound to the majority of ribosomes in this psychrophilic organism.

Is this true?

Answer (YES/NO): NO